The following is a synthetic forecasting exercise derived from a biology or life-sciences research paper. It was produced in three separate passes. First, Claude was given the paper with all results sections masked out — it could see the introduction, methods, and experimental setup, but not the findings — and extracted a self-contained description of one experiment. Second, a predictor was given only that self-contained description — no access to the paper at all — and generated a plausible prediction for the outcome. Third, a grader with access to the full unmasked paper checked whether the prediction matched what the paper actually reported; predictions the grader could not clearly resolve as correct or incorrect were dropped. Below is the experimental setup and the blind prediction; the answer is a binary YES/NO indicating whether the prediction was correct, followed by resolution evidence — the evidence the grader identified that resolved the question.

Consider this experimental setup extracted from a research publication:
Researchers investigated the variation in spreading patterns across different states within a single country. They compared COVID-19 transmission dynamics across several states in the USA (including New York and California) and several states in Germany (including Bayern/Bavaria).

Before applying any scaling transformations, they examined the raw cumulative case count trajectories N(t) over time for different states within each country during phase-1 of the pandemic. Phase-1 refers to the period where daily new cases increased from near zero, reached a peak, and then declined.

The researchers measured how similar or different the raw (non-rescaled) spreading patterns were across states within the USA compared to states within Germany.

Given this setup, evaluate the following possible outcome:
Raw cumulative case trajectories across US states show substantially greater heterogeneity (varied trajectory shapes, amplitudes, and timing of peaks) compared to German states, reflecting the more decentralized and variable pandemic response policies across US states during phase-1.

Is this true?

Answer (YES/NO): NO